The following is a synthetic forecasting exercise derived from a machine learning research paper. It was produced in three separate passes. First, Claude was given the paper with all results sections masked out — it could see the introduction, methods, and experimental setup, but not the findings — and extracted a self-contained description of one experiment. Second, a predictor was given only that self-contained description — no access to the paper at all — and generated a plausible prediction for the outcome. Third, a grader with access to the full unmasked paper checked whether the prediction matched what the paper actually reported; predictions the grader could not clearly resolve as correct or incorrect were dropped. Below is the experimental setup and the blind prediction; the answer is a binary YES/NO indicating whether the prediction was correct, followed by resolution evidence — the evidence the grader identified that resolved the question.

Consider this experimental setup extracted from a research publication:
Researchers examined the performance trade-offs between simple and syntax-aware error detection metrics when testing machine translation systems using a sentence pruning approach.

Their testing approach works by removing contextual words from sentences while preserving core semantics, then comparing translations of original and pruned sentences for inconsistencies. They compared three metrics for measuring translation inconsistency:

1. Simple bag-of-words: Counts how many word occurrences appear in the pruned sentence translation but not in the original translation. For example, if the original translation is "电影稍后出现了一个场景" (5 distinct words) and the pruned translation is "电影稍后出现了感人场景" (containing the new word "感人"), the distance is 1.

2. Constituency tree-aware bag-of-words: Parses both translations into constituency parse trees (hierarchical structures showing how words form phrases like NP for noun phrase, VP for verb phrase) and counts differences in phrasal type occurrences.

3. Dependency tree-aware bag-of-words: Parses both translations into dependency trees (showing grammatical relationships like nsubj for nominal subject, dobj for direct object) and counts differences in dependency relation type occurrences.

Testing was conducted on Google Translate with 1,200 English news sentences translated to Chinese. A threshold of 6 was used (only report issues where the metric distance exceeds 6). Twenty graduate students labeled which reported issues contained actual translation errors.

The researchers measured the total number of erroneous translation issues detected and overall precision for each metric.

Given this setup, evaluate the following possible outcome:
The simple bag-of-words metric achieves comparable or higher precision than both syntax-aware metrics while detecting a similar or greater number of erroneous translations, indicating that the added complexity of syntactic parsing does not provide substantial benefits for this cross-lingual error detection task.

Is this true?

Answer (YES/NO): NO